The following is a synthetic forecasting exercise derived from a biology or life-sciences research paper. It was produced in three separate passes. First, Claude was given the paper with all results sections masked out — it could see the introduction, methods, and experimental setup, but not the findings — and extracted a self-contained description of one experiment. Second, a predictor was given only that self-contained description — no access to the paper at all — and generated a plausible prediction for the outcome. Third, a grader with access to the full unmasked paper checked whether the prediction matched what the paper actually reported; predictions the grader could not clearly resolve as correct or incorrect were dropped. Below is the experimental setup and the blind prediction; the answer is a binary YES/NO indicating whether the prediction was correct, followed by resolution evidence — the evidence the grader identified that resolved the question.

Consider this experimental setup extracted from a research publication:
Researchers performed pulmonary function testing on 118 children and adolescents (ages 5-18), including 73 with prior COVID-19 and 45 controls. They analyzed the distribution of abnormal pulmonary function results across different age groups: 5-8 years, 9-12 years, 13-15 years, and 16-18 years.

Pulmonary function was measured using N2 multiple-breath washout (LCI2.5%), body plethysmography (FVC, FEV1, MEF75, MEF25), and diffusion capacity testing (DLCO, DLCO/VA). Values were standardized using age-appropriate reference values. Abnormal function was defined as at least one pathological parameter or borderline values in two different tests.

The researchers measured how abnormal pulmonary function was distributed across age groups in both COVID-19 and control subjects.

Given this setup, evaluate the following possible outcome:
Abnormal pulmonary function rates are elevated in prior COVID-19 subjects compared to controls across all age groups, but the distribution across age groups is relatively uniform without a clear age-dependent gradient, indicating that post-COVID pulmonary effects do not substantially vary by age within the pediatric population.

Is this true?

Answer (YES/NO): NO